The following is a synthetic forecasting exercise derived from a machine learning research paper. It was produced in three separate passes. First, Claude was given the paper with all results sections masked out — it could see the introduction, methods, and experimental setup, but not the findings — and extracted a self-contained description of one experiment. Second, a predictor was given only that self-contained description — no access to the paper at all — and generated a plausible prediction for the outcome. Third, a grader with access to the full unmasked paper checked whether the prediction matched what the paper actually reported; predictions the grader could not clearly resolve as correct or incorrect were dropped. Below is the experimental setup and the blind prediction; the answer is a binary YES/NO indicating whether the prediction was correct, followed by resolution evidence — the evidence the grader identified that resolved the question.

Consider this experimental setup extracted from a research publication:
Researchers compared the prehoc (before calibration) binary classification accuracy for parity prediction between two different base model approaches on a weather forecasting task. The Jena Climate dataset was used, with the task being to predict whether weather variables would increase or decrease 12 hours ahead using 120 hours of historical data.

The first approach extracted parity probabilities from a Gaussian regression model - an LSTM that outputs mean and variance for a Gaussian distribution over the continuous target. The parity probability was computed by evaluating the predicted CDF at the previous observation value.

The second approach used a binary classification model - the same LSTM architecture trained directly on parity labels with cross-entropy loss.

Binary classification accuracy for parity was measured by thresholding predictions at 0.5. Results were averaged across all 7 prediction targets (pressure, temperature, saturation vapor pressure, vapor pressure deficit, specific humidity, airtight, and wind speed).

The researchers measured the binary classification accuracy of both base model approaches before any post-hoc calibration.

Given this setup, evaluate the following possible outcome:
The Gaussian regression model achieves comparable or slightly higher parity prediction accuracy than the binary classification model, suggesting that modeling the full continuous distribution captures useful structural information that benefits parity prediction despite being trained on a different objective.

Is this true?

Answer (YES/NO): NO